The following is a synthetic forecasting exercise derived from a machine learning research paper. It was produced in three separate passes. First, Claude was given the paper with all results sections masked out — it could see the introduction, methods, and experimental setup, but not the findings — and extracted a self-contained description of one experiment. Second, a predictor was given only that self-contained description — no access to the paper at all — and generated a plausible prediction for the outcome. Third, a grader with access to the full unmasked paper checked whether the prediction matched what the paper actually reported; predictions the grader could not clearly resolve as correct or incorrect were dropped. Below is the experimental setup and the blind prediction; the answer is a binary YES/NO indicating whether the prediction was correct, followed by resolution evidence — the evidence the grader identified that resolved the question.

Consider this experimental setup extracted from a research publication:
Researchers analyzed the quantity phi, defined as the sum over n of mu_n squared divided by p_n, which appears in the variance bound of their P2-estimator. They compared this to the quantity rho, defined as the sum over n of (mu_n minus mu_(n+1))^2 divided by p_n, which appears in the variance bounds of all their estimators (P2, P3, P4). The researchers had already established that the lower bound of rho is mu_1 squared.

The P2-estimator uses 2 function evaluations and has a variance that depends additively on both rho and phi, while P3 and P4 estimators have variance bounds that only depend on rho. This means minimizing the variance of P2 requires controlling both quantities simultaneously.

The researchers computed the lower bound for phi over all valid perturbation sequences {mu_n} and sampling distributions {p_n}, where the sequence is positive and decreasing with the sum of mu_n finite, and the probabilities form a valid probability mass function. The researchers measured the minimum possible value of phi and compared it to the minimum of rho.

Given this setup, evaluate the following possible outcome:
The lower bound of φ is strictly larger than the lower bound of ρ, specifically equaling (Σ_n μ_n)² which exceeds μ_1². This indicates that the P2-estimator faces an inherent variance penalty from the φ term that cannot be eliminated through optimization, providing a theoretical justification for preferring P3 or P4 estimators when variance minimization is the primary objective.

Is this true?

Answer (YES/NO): YES